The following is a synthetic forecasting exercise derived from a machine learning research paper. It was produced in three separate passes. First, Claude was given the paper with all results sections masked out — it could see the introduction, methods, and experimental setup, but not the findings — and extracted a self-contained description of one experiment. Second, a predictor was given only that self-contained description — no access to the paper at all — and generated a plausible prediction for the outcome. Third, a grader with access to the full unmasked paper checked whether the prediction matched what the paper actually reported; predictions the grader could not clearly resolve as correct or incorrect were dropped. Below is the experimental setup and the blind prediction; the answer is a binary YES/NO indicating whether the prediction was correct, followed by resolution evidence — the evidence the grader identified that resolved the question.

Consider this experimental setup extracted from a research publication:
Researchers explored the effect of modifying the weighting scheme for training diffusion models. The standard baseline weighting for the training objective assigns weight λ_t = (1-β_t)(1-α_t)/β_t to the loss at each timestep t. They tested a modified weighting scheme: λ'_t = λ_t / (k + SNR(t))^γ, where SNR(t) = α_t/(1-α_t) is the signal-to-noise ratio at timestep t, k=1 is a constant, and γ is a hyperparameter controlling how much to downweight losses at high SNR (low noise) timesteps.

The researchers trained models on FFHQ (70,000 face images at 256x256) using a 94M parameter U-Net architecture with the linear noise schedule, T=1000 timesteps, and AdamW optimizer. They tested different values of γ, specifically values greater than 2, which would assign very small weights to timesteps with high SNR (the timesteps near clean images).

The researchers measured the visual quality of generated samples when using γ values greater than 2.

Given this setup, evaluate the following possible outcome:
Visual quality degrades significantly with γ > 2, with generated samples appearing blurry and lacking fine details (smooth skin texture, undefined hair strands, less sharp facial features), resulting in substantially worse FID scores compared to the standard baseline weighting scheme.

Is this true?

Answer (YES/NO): NO